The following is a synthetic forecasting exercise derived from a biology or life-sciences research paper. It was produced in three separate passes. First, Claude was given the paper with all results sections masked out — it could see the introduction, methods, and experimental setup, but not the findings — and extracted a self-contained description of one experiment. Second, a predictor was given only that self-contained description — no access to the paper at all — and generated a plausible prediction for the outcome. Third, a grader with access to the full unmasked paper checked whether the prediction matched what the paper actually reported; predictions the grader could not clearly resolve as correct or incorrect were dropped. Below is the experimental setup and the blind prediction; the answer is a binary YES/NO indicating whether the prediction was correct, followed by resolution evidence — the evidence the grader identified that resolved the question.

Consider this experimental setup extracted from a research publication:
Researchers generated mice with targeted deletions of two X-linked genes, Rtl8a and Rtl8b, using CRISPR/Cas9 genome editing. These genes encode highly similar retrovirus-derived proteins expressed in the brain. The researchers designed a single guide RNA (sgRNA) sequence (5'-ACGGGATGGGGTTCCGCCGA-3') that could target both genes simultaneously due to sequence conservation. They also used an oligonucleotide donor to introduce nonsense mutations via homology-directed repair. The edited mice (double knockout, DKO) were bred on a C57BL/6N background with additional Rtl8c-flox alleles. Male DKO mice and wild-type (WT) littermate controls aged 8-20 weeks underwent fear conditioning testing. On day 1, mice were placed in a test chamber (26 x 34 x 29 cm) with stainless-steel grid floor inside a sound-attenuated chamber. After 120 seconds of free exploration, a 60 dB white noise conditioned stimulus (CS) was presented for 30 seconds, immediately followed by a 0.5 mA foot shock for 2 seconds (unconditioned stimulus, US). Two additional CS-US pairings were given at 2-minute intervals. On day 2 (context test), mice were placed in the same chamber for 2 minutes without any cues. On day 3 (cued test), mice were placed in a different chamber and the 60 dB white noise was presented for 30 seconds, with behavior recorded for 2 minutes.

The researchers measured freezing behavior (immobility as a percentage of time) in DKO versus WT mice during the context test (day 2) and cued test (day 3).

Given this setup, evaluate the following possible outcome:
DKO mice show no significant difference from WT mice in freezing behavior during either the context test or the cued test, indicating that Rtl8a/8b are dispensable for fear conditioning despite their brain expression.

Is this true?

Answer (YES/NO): YES